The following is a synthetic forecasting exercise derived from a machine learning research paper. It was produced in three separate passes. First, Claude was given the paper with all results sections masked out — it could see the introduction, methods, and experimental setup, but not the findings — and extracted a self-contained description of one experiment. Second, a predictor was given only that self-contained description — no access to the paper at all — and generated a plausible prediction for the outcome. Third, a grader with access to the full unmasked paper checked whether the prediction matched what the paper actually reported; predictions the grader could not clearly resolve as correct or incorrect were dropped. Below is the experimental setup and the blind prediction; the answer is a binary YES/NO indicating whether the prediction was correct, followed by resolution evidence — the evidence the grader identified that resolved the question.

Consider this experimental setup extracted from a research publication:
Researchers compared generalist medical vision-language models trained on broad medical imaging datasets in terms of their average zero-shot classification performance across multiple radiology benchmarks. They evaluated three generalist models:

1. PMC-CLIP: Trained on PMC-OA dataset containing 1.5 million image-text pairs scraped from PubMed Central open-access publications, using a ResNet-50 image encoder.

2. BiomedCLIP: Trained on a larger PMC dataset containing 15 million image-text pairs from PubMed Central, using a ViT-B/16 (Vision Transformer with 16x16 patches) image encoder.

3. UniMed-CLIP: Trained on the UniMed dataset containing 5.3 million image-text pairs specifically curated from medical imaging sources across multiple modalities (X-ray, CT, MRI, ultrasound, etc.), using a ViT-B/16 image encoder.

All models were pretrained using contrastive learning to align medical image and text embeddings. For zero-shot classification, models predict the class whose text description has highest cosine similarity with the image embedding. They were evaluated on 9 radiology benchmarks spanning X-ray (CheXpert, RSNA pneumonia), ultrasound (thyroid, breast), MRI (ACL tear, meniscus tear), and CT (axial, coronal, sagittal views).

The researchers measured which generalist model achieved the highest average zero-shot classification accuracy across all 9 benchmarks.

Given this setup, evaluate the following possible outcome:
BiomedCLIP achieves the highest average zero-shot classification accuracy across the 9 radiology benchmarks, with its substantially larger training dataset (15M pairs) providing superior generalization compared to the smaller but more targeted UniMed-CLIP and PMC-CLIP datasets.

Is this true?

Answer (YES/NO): NO